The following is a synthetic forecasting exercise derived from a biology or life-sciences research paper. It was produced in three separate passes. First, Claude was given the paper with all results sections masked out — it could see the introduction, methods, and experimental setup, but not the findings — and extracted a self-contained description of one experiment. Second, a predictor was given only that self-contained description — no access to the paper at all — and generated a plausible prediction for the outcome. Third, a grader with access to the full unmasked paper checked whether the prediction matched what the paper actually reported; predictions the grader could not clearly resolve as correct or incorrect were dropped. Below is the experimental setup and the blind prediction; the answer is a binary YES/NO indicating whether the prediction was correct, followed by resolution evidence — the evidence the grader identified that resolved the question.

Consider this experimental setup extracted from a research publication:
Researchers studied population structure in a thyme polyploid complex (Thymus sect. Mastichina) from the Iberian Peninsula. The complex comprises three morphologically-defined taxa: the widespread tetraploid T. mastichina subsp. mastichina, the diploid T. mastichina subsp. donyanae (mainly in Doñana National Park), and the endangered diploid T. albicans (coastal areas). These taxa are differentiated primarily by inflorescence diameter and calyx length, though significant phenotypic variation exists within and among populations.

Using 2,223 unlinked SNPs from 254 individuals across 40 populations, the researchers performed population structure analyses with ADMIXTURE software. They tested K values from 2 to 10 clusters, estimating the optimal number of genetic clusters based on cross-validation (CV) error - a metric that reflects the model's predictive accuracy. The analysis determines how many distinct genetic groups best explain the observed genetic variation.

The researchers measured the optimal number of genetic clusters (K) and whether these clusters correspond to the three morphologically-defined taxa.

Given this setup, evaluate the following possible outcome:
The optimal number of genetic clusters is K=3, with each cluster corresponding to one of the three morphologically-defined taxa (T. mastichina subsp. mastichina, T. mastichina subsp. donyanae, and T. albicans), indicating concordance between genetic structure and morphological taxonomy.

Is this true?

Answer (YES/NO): NO